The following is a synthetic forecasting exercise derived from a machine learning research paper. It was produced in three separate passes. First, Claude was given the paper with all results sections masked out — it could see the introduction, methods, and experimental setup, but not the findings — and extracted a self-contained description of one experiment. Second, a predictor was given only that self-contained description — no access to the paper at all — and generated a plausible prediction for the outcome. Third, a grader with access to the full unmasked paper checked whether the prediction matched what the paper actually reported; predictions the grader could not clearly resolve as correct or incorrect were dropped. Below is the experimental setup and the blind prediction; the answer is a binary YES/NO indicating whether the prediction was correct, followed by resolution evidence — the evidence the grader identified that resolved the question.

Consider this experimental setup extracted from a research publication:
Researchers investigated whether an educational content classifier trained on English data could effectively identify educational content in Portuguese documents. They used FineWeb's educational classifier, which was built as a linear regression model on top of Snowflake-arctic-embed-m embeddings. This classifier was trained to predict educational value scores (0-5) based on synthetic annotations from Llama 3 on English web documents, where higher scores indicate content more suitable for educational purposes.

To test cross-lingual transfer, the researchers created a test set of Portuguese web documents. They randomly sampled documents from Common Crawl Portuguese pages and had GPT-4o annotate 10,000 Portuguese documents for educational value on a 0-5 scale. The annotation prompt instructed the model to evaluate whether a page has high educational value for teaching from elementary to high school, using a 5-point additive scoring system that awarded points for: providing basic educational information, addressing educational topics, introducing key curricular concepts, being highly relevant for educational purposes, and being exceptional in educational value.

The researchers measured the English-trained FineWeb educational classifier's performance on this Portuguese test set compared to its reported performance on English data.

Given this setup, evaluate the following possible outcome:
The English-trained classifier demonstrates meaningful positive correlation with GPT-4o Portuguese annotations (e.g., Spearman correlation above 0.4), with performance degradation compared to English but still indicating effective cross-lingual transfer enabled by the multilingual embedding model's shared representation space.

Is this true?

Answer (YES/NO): NO